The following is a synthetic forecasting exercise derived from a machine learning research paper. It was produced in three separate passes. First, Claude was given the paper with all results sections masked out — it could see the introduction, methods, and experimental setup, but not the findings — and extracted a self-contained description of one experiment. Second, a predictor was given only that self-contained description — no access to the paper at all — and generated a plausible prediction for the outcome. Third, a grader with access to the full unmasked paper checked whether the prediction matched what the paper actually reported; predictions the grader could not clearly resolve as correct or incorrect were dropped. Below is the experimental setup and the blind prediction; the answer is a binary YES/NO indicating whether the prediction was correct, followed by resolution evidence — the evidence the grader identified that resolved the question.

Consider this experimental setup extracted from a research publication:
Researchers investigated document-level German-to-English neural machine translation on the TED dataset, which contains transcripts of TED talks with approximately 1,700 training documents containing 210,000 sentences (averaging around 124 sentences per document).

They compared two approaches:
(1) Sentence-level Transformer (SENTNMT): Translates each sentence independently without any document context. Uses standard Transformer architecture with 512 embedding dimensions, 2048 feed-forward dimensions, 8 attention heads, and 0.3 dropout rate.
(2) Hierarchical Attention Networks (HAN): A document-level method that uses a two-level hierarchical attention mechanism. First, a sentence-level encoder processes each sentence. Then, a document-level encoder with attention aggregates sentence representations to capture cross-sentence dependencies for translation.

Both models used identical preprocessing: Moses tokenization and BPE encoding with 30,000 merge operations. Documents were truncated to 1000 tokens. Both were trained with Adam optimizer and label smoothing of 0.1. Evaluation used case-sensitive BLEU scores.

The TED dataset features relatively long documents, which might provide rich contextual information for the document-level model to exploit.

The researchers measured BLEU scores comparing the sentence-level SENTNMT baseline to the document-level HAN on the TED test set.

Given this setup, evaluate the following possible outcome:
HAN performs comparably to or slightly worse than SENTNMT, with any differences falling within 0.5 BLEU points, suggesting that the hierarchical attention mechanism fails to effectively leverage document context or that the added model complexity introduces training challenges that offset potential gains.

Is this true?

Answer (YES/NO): YES